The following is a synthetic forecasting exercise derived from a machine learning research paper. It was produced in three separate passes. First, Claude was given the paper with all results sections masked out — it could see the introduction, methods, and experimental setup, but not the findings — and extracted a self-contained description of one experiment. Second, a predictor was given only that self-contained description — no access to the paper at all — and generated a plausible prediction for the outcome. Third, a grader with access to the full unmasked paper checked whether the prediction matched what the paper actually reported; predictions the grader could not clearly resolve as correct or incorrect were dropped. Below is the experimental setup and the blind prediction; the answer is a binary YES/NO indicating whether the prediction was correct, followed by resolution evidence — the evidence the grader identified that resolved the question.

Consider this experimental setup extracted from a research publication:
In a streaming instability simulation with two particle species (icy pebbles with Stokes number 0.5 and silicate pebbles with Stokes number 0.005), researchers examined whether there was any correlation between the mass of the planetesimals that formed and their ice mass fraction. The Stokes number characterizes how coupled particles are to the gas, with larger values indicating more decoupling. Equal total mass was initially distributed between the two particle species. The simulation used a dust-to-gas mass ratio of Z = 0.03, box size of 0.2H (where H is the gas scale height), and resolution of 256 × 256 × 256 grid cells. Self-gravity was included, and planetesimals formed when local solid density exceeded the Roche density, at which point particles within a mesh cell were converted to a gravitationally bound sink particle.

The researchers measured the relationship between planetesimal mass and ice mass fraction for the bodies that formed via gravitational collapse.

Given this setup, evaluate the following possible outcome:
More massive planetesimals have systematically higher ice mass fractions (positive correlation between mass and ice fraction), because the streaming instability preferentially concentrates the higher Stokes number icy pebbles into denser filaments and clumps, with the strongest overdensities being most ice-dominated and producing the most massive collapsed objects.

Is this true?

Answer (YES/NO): YES